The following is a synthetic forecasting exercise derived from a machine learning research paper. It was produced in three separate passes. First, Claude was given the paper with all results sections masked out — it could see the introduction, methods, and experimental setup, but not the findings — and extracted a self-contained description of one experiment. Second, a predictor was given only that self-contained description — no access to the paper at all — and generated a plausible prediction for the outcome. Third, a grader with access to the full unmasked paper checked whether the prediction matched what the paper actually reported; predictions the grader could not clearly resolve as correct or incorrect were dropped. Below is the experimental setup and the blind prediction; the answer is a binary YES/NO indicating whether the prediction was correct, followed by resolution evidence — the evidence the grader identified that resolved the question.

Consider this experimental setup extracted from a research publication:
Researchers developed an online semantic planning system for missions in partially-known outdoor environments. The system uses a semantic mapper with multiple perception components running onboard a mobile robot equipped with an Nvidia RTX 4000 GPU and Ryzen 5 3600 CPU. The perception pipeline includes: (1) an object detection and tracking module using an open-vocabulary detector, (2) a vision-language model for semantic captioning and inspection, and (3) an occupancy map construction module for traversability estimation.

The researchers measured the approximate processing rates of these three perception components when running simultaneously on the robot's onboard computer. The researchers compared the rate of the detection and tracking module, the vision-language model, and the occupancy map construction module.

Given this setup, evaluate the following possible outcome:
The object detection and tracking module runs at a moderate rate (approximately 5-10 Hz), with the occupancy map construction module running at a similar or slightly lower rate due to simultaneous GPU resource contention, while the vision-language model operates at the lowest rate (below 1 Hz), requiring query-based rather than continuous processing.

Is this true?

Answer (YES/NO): NO